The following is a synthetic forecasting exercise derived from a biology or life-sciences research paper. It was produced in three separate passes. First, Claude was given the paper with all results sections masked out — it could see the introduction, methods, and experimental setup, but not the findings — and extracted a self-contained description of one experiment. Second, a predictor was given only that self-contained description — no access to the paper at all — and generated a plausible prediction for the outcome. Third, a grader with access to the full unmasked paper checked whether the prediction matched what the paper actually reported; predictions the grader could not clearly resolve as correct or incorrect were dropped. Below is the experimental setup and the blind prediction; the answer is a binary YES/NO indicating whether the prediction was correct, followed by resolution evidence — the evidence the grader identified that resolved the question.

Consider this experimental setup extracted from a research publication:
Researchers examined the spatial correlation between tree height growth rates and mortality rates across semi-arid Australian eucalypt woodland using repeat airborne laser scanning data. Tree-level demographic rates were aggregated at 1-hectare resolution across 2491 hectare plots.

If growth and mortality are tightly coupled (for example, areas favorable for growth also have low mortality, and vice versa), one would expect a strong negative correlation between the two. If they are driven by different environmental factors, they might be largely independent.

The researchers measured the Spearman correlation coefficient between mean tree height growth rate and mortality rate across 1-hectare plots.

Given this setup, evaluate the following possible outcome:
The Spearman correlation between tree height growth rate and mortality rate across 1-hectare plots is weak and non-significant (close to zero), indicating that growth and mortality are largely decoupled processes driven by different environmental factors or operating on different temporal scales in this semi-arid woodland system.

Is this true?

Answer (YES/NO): NO